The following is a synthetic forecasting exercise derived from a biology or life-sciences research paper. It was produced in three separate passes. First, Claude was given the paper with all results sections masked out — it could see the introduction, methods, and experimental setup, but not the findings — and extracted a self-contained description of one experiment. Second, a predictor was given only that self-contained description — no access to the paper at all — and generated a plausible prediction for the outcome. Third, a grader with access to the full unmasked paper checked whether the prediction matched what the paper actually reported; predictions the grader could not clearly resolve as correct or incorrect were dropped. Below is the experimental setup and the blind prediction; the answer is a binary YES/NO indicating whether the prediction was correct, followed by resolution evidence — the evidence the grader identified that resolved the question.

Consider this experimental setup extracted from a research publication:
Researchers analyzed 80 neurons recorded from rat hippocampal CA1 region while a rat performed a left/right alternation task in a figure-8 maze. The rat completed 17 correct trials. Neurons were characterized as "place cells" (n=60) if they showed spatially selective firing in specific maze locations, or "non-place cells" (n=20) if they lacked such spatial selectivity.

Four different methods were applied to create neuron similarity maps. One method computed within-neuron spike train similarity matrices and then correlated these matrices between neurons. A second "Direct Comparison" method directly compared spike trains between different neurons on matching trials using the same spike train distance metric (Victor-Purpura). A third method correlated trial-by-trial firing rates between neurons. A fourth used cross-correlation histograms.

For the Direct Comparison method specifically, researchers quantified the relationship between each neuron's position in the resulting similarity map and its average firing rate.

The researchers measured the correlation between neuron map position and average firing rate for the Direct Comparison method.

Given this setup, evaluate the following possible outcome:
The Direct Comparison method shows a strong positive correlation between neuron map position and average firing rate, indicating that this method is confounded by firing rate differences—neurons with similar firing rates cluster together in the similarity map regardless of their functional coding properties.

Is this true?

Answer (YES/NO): YES